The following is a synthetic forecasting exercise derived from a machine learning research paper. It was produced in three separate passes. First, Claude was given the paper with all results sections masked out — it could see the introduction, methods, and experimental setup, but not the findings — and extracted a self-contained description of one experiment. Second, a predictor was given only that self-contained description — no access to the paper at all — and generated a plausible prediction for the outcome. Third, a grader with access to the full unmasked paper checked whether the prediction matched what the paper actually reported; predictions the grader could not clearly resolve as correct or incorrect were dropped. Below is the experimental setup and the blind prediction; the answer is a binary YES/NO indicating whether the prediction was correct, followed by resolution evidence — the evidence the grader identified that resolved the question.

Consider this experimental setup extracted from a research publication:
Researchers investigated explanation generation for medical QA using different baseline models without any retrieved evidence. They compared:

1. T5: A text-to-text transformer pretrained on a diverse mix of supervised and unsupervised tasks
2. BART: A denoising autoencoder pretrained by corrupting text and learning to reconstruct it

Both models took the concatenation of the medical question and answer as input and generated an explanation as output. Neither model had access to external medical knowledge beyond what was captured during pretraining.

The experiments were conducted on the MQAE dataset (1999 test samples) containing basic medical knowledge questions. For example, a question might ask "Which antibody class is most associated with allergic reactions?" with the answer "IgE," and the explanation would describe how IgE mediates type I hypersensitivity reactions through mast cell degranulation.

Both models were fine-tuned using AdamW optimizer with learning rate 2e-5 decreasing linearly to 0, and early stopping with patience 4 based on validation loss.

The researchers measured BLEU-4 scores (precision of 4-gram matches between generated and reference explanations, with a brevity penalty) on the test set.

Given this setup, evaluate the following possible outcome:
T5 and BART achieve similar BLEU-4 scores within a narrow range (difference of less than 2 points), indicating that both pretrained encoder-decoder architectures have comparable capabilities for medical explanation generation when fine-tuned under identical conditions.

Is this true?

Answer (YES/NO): YES